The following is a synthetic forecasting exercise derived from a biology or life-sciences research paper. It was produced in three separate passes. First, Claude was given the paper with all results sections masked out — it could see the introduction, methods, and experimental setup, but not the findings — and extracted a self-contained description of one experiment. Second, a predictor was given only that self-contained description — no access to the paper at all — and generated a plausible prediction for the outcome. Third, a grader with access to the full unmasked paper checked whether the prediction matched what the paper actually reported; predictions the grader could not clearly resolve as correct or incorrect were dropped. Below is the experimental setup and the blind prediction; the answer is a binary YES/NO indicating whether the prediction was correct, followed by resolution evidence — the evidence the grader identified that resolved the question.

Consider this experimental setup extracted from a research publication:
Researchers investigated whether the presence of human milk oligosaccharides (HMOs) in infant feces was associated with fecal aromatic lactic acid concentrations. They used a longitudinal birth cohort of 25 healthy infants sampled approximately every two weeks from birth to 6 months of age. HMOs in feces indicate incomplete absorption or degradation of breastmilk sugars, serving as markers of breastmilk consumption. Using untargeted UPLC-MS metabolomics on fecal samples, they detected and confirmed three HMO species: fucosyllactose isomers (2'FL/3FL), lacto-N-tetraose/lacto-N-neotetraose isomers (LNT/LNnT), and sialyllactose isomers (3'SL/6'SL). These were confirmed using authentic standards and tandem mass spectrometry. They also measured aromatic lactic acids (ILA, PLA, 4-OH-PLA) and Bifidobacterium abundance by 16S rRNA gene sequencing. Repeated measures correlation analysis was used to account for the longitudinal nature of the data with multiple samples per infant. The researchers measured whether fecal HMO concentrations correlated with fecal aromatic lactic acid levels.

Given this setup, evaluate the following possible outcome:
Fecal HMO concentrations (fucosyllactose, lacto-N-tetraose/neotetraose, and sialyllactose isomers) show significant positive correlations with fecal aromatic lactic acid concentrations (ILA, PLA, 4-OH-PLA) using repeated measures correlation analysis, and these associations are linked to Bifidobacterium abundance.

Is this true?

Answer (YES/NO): NO